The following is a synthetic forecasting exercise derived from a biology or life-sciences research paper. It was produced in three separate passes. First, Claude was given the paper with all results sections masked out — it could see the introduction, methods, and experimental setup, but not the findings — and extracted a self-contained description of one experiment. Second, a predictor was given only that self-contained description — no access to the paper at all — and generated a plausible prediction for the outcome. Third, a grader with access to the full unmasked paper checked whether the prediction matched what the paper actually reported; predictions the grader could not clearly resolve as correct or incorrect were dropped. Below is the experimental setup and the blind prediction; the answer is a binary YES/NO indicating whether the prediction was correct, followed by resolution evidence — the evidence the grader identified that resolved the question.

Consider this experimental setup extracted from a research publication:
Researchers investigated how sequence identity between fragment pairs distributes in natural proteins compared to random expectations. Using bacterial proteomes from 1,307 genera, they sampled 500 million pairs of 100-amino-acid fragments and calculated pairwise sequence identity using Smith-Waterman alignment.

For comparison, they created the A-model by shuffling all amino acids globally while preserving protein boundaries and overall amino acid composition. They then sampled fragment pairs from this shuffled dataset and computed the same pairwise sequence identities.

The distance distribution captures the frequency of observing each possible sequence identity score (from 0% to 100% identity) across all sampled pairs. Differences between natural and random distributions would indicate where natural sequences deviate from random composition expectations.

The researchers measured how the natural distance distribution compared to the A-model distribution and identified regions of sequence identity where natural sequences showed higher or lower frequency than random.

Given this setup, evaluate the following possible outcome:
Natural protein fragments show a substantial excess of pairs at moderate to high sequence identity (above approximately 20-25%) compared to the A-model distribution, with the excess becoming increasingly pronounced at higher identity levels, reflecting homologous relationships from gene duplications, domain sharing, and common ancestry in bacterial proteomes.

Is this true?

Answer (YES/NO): NO